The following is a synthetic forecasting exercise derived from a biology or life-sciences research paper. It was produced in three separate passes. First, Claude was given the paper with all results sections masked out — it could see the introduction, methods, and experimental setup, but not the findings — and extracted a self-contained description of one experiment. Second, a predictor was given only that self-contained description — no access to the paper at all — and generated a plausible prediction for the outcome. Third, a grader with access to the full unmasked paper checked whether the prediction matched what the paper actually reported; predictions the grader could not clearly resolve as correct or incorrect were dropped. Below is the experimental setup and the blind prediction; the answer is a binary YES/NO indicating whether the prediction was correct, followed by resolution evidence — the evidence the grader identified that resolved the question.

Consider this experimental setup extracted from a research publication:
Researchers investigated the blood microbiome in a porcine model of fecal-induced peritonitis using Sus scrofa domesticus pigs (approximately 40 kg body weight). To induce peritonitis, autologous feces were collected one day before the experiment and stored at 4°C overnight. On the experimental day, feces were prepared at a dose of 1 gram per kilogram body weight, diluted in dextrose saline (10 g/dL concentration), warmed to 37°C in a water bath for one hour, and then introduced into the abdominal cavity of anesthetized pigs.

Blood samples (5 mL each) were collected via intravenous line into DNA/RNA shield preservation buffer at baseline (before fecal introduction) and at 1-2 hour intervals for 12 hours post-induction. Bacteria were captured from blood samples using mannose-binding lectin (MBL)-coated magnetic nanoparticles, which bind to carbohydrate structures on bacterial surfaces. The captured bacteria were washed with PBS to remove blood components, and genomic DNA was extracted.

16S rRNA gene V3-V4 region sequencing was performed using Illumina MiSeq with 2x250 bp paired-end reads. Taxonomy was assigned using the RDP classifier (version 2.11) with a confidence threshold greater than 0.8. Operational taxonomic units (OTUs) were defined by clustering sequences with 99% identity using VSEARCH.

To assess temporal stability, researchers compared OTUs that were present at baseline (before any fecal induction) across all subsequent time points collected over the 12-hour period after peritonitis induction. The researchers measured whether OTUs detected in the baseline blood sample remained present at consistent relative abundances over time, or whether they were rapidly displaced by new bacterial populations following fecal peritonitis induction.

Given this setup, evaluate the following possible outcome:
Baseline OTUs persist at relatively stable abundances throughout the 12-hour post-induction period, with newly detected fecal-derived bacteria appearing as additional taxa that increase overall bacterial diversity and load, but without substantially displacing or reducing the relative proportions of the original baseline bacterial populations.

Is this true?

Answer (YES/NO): YES